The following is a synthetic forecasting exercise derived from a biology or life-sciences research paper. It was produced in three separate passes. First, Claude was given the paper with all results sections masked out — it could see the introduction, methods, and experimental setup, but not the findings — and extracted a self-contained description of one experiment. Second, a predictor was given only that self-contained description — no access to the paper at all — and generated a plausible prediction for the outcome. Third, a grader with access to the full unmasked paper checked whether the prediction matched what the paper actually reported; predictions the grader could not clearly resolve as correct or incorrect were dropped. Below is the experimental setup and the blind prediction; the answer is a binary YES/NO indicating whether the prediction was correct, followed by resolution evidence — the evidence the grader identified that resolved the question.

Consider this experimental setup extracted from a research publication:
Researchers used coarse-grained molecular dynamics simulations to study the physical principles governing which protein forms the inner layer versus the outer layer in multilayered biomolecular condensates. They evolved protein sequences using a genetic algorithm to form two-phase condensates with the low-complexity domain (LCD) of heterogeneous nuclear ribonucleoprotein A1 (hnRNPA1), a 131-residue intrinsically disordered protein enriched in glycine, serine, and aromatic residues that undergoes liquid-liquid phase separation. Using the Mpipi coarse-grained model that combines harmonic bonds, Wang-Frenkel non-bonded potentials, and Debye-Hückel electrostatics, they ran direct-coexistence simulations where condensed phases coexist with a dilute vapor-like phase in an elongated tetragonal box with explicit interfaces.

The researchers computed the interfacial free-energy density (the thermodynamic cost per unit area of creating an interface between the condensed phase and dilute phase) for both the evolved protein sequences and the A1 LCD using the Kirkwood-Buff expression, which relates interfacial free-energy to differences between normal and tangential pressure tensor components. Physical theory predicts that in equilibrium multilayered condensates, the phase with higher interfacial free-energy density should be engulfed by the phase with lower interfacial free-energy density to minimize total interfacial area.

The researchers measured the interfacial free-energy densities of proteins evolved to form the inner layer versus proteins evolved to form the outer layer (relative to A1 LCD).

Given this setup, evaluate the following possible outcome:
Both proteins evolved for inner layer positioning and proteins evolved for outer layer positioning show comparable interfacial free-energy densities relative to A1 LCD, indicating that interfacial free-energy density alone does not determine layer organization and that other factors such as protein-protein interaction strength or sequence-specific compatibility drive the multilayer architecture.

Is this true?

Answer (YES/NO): NO